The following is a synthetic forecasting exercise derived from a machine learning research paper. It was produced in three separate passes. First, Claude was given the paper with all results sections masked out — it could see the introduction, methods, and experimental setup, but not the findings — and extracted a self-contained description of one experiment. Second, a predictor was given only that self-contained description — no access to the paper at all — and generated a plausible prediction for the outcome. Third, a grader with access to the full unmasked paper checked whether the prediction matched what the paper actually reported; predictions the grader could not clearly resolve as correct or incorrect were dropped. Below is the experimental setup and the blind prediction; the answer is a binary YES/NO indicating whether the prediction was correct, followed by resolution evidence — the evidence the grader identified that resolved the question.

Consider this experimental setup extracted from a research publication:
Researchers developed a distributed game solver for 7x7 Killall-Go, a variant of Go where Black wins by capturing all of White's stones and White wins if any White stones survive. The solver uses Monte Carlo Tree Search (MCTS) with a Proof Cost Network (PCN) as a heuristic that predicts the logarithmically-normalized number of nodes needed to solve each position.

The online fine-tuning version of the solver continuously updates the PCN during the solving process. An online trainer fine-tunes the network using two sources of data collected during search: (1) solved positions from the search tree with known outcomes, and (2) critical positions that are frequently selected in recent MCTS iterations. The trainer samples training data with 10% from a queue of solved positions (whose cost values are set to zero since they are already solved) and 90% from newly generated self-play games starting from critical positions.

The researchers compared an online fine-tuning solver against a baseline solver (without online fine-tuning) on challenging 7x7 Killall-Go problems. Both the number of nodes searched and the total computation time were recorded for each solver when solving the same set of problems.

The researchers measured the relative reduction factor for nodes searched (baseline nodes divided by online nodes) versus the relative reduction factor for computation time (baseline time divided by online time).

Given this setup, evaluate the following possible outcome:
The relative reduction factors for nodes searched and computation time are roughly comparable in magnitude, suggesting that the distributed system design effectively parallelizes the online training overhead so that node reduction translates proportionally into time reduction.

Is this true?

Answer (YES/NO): YES